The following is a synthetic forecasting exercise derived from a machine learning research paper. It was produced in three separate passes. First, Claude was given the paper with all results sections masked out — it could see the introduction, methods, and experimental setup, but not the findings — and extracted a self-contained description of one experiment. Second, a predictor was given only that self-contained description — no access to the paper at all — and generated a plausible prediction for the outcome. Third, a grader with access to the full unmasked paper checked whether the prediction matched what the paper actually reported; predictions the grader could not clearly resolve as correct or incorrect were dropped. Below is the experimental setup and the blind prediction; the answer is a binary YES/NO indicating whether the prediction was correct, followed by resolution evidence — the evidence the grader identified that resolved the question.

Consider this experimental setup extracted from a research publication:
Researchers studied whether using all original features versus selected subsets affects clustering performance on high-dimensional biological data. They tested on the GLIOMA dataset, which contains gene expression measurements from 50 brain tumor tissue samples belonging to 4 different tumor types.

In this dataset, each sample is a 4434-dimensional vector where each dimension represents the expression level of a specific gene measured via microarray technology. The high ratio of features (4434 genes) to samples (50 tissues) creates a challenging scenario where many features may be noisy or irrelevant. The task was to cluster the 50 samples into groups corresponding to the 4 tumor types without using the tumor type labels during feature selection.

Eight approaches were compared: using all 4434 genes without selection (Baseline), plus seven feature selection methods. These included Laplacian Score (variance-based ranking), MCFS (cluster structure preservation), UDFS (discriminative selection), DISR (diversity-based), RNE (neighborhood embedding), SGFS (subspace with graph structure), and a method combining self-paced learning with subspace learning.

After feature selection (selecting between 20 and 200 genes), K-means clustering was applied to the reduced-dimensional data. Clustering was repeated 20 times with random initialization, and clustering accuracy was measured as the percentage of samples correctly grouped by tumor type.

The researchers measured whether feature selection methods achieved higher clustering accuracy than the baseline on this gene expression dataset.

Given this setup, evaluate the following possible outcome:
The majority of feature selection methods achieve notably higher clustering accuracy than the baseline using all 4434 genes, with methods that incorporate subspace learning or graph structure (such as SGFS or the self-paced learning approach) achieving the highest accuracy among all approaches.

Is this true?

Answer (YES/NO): NO